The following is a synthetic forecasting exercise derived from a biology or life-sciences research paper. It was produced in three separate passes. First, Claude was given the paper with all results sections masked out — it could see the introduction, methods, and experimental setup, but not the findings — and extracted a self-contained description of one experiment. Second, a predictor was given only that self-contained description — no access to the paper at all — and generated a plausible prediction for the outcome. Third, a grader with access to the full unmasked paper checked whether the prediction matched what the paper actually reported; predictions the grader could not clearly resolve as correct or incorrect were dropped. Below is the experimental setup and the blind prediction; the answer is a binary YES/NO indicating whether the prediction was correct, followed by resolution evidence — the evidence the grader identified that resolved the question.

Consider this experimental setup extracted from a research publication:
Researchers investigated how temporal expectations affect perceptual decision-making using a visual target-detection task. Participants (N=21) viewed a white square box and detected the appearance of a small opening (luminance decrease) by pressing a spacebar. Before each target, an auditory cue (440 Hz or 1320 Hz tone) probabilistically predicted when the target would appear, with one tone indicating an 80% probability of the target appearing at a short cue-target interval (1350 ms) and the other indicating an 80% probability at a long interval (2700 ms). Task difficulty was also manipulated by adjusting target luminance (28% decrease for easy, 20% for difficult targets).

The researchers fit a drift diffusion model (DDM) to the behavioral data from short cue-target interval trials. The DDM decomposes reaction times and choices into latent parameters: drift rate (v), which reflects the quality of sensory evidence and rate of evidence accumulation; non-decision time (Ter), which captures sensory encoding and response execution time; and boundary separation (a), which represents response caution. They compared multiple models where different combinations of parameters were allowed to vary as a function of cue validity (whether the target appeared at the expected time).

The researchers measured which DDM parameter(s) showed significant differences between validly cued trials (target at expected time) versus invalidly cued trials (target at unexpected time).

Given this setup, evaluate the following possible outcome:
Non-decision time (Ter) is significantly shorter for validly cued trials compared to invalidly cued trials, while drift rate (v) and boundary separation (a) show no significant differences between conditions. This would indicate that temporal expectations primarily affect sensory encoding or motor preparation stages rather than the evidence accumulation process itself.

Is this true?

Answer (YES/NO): YES